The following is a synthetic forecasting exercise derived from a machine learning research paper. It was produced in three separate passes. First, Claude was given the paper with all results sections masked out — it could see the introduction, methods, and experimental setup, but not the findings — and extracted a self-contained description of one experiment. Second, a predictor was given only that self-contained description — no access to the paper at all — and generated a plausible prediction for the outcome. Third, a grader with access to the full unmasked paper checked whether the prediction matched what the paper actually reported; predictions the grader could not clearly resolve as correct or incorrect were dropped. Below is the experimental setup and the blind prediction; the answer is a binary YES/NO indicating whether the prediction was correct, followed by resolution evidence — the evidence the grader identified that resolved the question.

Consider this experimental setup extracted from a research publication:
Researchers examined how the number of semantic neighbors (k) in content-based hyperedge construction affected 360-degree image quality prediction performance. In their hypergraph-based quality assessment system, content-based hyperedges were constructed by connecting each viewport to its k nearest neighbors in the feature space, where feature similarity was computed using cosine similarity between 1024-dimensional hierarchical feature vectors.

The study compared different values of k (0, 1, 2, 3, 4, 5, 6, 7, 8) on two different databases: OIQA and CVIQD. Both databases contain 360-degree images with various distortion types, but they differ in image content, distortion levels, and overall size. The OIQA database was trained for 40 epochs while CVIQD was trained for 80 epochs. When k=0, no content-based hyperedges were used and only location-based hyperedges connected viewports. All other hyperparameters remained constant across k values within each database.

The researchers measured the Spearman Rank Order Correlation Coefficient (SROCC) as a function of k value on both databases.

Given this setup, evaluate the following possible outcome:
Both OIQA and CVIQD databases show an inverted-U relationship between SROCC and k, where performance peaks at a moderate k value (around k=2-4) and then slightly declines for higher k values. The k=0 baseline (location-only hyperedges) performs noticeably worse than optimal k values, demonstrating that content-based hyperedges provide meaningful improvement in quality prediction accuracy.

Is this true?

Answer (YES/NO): NO